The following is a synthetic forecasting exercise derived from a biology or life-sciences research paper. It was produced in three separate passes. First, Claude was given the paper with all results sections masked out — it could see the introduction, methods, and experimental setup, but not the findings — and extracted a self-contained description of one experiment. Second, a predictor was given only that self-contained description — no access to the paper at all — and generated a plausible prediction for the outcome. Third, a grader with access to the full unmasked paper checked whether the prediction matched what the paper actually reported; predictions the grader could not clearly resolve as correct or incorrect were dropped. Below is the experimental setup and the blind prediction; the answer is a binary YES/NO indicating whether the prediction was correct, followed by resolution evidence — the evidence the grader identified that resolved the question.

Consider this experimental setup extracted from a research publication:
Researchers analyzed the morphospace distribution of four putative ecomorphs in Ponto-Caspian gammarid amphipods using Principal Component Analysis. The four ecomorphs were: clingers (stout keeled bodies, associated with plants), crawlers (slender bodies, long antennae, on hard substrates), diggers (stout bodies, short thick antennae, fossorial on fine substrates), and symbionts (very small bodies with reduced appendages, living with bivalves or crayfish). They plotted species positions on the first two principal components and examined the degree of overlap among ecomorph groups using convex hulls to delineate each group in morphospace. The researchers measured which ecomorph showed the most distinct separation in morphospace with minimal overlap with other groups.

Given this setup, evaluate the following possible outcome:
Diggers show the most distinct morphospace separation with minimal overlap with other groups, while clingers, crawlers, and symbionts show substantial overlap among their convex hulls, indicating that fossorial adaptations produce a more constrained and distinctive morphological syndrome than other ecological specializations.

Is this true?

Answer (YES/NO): NO